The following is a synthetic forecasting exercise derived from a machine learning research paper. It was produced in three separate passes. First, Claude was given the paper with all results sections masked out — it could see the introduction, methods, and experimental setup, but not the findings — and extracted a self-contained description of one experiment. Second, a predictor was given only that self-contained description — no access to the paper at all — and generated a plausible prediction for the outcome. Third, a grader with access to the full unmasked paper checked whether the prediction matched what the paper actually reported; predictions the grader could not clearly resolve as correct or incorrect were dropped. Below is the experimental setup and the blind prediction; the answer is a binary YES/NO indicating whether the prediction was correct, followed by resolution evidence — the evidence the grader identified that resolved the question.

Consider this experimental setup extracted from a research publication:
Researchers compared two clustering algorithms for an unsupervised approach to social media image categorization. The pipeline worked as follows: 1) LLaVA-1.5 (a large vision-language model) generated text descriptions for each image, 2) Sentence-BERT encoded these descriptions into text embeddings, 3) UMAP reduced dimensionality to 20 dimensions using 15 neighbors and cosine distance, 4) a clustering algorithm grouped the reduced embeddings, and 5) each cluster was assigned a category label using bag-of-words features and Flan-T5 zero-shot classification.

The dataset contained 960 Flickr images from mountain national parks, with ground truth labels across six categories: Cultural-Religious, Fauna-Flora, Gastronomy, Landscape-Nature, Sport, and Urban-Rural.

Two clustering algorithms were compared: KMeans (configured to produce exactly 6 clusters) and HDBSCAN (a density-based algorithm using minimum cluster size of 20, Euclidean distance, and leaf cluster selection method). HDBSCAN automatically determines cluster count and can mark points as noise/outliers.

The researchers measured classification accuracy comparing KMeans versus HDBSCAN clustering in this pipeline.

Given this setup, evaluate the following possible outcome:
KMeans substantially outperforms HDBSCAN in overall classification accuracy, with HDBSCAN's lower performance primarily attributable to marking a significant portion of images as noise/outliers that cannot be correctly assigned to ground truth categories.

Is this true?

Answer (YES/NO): NO